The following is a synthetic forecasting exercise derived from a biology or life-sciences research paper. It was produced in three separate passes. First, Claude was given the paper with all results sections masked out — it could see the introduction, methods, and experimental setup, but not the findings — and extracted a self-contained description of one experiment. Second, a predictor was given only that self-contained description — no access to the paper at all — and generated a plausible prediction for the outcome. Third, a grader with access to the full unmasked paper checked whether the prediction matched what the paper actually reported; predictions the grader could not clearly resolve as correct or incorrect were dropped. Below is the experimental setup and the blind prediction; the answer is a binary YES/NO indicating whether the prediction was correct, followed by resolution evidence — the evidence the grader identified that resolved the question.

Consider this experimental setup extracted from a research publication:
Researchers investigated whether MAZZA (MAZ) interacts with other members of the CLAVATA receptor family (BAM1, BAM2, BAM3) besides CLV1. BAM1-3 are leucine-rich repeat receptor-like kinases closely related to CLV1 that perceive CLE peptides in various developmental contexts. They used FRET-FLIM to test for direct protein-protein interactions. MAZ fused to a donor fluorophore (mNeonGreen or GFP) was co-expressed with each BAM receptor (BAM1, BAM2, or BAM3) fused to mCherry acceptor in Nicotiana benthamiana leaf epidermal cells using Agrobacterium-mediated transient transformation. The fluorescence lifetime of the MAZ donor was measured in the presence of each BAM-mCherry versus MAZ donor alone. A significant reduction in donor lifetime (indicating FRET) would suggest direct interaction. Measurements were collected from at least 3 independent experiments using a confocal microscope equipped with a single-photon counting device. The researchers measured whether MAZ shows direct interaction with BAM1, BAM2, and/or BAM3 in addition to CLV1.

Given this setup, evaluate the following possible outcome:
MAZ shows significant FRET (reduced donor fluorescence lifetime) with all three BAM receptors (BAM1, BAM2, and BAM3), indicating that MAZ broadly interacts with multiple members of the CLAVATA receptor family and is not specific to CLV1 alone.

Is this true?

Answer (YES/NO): NO